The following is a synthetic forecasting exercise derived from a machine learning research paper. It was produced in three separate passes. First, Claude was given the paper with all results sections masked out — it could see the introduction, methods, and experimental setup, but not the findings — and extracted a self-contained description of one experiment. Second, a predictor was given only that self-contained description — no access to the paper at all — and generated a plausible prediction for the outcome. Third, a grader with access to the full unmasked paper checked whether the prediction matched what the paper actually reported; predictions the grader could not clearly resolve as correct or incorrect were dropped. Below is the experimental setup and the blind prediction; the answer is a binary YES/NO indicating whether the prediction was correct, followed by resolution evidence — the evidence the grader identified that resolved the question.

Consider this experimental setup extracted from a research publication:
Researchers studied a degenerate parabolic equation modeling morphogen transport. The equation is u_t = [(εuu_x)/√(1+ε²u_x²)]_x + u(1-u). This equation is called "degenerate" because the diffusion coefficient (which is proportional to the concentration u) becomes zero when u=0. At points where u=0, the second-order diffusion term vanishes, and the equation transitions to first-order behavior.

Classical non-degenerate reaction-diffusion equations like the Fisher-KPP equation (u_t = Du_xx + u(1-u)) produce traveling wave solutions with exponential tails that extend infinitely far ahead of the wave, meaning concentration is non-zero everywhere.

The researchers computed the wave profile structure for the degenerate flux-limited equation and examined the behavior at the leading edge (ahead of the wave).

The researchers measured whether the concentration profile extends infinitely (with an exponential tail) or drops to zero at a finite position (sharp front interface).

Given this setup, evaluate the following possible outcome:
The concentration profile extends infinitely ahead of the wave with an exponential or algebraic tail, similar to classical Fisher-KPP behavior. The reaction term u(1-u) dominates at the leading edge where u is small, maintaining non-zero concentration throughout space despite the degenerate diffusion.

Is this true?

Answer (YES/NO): NO